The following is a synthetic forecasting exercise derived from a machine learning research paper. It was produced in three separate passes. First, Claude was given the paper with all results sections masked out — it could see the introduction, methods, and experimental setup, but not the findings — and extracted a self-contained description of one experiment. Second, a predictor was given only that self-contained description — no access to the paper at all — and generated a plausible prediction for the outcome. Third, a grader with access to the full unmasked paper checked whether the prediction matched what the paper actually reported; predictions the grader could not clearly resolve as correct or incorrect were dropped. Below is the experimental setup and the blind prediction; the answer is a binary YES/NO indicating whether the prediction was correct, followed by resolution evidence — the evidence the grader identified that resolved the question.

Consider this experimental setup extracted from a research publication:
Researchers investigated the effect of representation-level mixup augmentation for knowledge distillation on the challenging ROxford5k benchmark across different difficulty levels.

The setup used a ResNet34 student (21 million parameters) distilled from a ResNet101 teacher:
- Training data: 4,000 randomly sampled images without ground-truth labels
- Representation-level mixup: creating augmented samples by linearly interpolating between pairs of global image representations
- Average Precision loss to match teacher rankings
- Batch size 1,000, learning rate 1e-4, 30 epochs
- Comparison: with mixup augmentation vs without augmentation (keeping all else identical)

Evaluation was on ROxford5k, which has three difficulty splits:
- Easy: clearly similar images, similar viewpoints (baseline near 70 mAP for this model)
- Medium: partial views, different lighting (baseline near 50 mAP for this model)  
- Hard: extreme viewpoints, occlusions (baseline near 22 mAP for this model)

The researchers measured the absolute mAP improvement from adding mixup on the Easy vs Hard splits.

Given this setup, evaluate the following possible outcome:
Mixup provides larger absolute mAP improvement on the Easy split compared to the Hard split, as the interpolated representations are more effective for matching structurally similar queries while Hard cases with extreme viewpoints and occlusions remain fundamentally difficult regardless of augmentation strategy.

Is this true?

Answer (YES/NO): NO